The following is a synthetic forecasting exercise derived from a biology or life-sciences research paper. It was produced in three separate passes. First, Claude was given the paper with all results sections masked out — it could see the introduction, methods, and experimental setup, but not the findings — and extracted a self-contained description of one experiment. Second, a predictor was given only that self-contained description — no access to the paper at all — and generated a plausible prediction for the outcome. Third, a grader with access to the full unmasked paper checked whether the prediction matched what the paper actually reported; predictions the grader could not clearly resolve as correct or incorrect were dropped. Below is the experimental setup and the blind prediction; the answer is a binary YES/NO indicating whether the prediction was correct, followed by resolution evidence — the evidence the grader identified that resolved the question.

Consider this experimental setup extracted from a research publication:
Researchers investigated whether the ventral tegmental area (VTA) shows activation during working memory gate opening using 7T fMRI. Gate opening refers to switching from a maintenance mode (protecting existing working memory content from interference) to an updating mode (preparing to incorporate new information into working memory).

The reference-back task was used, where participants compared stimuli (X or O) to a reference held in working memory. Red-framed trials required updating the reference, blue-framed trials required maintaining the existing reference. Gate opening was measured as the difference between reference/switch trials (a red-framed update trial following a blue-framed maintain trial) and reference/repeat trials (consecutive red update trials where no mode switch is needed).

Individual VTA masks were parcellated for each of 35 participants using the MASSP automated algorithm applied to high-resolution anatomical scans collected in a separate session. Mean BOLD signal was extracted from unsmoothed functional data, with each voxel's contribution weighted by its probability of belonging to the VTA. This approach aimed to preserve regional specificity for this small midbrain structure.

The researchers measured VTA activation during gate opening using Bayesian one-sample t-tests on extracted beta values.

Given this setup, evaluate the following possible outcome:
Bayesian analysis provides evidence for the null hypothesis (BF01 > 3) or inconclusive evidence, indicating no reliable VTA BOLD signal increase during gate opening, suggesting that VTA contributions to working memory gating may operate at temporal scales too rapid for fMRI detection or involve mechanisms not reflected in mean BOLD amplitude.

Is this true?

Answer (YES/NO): YES